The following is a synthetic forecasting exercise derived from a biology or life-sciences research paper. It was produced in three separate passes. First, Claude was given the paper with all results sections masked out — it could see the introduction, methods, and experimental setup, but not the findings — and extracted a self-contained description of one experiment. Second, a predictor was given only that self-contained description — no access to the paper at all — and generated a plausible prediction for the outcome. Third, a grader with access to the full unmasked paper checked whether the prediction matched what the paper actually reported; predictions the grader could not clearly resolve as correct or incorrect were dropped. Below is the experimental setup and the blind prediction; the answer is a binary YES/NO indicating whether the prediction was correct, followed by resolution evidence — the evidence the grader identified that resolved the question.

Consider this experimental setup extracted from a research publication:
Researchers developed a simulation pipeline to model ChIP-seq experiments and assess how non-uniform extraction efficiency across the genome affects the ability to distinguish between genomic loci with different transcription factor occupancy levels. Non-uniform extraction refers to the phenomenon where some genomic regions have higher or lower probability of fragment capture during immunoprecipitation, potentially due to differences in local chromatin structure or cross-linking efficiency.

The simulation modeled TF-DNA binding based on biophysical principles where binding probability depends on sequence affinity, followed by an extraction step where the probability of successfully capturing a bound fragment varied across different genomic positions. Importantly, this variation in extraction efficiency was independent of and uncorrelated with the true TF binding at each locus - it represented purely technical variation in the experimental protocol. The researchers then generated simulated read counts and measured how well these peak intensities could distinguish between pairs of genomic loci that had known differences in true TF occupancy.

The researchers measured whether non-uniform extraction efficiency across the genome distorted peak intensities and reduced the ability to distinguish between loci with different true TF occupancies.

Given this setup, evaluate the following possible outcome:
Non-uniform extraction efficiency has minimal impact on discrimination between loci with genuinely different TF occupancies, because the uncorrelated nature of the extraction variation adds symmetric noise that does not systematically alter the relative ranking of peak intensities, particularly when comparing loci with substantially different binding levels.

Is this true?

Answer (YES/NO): NO